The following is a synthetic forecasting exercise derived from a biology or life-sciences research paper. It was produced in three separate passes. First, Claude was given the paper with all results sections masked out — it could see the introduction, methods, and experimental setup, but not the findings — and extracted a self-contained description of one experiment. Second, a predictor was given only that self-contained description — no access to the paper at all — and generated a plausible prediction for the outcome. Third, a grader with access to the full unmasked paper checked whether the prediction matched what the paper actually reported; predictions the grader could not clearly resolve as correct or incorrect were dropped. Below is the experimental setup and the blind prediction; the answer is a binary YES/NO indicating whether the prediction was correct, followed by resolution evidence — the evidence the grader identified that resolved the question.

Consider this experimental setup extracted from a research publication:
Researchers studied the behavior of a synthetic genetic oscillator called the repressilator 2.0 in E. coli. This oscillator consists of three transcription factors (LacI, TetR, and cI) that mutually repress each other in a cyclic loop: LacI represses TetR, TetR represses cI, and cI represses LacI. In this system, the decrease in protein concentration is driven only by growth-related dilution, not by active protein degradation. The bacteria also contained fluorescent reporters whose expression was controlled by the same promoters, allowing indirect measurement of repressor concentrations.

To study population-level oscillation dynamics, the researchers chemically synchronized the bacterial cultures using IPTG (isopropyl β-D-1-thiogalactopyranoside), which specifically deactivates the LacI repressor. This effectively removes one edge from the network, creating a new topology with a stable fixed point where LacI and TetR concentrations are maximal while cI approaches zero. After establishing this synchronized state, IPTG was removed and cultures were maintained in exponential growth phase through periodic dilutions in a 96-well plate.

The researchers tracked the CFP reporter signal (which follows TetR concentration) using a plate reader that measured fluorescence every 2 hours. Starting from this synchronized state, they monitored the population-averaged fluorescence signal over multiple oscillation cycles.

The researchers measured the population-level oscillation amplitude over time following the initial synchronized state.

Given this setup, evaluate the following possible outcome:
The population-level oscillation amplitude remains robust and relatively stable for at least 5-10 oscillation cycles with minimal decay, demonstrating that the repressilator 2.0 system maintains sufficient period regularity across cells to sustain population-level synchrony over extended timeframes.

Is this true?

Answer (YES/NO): NO